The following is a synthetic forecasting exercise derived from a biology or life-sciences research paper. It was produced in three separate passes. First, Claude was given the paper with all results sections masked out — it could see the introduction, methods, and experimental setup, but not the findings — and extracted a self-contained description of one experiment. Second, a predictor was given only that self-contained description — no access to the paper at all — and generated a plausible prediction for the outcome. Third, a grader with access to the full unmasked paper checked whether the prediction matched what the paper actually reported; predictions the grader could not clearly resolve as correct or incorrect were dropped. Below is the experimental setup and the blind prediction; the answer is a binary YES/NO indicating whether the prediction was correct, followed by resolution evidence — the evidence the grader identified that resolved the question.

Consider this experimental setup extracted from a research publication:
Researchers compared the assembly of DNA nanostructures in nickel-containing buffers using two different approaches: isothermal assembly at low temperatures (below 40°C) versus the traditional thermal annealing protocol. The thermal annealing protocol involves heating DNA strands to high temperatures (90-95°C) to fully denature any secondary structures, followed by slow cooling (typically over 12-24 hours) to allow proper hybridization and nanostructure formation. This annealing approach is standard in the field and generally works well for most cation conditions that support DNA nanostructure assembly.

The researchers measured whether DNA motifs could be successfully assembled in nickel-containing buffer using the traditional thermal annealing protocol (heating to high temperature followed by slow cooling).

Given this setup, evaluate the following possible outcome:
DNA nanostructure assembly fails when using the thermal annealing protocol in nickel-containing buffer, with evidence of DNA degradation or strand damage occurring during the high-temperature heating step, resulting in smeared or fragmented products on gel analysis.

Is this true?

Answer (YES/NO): YES